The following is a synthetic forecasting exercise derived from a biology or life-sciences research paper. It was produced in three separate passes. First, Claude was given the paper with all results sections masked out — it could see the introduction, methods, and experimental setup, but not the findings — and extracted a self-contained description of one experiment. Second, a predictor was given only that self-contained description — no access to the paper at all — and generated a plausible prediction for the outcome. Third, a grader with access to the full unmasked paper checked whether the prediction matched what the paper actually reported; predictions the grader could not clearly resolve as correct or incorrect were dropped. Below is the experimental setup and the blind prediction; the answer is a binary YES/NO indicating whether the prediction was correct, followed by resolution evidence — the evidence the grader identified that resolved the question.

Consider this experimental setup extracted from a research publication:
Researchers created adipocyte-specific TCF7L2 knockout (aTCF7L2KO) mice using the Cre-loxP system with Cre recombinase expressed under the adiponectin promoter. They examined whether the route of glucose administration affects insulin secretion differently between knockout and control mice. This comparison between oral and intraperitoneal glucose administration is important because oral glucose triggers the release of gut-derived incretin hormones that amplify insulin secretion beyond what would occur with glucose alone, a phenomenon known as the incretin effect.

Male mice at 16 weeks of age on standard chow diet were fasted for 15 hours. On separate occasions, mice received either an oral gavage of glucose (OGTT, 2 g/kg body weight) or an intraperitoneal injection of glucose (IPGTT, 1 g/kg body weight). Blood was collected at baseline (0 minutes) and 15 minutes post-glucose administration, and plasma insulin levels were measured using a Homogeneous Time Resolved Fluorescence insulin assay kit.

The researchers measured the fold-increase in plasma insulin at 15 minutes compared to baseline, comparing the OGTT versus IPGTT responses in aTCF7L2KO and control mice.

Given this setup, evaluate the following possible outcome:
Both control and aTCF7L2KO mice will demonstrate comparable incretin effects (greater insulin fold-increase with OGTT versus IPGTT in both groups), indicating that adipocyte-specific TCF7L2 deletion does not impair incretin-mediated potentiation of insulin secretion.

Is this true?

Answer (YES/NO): NO